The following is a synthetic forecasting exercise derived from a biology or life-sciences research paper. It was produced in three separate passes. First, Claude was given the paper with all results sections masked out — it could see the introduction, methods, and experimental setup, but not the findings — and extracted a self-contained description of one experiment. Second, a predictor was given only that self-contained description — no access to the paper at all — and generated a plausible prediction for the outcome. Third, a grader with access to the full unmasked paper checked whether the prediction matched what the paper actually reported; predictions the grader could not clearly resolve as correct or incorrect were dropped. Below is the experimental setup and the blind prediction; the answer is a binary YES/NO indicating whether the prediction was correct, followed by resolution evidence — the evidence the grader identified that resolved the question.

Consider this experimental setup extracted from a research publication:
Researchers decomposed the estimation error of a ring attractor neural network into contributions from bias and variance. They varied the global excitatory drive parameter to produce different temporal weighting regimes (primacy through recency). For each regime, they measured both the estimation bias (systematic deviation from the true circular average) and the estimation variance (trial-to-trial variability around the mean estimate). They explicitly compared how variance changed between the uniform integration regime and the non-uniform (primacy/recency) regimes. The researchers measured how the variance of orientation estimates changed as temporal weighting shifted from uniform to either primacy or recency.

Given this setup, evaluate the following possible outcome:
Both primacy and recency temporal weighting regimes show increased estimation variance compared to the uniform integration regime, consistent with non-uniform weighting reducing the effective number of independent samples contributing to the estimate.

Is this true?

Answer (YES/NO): YES